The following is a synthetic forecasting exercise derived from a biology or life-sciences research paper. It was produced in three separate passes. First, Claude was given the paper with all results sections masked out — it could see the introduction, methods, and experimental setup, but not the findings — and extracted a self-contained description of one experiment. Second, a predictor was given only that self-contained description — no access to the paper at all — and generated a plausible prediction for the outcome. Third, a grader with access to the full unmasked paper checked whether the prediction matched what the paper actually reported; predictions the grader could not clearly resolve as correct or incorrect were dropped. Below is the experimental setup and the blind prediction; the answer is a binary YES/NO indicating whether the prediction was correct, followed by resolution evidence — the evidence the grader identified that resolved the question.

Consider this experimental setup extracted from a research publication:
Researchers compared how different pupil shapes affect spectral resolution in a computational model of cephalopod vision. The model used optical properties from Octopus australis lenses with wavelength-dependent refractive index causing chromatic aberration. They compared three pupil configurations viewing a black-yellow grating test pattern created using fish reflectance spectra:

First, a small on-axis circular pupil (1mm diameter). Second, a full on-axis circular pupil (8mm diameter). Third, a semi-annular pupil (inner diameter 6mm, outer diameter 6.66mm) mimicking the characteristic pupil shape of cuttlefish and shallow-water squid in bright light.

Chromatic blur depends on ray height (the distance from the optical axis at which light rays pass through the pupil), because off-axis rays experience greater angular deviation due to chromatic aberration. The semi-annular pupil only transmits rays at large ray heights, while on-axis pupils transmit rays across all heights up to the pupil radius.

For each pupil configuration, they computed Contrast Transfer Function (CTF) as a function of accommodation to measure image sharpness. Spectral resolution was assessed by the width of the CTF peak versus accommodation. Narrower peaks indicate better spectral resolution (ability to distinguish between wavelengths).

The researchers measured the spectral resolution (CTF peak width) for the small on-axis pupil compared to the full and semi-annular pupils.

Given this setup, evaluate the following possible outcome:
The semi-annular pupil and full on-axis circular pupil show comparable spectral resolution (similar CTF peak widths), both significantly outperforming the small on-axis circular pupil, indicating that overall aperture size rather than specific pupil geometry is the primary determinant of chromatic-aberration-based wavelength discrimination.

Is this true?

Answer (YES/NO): NO